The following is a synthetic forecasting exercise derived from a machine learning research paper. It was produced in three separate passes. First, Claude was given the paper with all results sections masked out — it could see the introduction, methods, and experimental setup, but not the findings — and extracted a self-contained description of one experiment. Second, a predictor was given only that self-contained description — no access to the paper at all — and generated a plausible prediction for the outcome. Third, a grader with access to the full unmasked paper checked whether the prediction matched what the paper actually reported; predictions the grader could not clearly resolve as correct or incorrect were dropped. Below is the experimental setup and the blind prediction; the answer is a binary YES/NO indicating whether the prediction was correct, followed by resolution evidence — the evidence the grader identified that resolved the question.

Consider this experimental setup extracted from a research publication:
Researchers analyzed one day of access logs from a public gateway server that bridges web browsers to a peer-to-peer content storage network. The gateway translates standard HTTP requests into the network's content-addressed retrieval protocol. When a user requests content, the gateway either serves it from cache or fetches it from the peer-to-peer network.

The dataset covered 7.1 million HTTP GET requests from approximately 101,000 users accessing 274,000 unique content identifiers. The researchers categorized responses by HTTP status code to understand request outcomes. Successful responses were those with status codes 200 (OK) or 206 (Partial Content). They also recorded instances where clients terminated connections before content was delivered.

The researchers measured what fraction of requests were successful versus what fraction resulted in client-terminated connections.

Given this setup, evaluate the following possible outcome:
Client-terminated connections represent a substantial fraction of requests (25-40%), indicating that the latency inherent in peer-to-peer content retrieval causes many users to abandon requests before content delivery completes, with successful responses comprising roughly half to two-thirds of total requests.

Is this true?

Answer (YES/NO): NO